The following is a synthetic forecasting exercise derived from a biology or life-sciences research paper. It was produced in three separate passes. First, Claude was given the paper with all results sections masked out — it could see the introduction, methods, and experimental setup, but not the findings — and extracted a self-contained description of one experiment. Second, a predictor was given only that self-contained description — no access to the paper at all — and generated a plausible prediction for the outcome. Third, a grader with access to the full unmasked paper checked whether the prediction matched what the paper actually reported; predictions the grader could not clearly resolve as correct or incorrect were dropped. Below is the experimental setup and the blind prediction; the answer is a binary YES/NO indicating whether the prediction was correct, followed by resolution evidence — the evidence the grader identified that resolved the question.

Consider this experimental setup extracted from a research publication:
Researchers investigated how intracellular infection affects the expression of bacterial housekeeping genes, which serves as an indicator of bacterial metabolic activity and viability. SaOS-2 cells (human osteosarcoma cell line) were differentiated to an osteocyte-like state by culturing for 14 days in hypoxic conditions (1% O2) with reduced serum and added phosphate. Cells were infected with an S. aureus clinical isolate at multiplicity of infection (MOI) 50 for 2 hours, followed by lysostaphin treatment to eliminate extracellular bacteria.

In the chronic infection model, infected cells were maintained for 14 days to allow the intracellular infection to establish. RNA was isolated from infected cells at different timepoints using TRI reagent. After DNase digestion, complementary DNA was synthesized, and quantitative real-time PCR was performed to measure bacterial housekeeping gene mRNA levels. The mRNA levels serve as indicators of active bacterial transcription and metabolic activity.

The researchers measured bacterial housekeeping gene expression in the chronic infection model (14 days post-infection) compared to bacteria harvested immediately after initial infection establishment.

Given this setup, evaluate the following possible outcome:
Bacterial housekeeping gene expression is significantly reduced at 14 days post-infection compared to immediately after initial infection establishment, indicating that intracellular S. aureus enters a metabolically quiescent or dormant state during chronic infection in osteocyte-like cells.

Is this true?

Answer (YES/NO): NO